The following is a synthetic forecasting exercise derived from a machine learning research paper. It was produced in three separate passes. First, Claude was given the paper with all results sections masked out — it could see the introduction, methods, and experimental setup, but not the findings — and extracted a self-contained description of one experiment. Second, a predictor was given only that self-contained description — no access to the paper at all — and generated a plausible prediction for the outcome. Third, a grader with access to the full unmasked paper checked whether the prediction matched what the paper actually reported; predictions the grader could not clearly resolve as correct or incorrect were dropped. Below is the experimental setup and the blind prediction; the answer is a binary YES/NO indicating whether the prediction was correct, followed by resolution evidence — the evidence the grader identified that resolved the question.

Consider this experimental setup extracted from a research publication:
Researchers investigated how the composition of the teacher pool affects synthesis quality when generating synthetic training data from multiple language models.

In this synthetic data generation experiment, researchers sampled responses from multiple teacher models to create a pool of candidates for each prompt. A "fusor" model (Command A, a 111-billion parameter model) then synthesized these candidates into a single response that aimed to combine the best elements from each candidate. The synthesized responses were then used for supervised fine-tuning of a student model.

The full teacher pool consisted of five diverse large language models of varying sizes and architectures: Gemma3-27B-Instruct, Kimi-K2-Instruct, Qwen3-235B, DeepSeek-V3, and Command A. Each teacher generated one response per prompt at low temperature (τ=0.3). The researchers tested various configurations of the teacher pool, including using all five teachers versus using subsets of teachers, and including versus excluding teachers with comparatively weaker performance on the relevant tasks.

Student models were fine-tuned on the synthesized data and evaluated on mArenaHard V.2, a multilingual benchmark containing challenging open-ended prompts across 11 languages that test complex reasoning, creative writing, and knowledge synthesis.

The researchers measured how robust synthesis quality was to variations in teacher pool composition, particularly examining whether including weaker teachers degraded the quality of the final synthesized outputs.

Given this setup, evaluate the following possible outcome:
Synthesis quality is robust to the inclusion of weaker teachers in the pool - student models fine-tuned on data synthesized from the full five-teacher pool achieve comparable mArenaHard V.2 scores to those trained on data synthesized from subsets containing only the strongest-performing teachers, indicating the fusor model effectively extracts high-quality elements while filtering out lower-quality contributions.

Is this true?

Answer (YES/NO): YES